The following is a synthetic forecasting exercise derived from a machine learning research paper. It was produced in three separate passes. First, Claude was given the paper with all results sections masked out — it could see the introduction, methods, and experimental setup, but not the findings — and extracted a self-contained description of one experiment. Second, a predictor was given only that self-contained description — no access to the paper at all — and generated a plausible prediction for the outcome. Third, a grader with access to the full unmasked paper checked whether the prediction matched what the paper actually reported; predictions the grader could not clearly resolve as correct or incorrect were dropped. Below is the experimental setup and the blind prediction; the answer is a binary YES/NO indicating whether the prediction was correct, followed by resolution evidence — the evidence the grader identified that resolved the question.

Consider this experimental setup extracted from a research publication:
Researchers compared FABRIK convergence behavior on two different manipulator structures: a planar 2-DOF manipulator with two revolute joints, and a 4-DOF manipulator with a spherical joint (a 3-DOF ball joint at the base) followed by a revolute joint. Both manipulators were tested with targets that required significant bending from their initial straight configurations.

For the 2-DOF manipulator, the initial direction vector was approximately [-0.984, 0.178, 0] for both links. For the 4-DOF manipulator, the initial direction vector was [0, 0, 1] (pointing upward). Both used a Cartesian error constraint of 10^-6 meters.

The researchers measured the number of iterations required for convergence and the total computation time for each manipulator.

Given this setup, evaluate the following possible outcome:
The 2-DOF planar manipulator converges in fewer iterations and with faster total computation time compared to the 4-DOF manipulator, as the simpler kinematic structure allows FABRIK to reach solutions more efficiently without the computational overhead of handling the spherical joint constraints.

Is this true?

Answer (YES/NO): YES